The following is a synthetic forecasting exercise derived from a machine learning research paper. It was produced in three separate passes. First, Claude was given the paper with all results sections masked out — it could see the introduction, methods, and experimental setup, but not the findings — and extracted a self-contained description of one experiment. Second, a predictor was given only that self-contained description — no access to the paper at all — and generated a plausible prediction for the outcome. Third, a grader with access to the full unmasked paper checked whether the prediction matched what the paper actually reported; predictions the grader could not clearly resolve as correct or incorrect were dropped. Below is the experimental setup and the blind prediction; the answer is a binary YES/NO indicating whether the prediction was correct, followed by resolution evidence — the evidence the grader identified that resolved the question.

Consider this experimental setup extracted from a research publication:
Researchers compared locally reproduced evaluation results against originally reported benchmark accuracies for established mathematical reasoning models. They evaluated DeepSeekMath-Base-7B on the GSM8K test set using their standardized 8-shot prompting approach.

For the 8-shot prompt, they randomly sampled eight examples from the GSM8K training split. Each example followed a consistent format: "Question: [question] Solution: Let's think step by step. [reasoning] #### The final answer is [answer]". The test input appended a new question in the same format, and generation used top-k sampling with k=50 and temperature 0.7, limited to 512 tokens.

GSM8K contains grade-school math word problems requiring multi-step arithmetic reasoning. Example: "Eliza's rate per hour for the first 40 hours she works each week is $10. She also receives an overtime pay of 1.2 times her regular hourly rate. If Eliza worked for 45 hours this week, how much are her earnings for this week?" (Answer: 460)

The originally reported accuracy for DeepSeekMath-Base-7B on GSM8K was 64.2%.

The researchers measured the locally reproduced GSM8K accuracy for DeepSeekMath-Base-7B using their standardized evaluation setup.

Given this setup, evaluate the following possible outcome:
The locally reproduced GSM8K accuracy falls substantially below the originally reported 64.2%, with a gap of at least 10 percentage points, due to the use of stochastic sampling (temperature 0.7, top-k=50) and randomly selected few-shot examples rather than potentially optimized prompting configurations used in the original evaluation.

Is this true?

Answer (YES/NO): NO